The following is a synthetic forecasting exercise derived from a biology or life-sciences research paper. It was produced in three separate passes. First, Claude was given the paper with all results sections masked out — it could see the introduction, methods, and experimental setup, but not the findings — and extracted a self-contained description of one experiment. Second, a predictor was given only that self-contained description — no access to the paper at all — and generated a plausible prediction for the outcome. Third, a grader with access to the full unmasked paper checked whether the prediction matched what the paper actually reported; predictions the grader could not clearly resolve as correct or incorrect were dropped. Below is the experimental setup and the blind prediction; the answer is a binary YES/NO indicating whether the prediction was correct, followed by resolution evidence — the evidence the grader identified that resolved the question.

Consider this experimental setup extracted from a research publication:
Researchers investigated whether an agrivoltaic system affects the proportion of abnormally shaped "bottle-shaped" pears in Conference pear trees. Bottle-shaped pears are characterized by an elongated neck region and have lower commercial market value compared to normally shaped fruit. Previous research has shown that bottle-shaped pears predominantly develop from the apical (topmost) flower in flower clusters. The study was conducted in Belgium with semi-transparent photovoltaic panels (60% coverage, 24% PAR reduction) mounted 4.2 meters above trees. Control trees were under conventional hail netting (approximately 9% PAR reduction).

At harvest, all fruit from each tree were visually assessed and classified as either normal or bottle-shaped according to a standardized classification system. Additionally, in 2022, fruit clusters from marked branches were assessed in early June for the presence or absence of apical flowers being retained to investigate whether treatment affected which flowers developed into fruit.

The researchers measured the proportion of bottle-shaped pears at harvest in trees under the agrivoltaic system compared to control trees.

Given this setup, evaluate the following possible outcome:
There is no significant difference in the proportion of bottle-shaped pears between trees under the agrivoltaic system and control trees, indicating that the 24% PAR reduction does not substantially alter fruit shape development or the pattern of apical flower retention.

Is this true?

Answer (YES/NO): NO